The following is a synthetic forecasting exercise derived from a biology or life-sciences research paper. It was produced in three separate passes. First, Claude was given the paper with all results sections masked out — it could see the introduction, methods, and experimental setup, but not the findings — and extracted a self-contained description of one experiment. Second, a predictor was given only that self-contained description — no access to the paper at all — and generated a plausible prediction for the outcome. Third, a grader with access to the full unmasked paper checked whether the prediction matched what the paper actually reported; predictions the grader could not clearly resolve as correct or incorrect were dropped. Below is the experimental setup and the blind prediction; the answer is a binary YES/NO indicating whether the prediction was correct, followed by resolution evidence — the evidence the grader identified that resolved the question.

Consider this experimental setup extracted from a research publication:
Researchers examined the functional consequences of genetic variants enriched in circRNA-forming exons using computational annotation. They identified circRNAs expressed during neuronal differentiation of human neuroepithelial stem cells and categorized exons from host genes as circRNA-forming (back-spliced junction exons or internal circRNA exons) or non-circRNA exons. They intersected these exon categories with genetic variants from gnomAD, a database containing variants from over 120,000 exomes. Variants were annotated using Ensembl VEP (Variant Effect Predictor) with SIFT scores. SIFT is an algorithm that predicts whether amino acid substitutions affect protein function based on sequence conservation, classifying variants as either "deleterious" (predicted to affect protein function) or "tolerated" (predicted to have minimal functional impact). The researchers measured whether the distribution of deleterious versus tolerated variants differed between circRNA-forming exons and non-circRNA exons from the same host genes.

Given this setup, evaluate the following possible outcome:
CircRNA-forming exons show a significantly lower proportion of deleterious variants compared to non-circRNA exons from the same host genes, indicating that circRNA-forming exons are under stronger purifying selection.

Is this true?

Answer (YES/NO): NO